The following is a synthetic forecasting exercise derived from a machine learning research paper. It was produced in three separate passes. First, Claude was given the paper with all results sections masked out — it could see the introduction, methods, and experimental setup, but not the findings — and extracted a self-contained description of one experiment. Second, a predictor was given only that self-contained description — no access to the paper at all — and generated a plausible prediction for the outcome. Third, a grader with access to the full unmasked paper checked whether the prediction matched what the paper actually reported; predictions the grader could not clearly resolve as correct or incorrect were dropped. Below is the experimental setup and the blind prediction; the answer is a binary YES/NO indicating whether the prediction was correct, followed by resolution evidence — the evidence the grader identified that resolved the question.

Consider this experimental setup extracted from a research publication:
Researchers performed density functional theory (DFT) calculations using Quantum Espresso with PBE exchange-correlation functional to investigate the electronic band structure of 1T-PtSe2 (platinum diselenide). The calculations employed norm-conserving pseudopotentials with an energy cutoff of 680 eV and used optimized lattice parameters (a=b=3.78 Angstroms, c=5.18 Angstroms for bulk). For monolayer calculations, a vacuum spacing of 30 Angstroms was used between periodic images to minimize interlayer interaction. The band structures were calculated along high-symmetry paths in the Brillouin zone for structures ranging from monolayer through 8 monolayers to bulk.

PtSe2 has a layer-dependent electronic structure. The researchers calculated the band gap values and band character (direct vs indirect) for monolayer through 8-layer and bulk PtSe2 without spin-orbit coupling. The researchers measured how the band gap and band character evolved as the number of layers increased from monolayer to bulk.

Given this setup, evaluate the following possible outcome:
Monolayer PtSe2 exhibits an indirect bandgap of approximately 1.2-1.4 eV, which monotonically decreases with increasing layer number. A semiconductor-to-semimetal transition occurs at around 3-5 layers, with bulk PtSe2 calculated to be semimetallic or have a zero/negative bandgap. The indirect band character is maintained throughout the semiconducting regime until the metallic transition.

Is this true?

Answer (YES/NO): YES